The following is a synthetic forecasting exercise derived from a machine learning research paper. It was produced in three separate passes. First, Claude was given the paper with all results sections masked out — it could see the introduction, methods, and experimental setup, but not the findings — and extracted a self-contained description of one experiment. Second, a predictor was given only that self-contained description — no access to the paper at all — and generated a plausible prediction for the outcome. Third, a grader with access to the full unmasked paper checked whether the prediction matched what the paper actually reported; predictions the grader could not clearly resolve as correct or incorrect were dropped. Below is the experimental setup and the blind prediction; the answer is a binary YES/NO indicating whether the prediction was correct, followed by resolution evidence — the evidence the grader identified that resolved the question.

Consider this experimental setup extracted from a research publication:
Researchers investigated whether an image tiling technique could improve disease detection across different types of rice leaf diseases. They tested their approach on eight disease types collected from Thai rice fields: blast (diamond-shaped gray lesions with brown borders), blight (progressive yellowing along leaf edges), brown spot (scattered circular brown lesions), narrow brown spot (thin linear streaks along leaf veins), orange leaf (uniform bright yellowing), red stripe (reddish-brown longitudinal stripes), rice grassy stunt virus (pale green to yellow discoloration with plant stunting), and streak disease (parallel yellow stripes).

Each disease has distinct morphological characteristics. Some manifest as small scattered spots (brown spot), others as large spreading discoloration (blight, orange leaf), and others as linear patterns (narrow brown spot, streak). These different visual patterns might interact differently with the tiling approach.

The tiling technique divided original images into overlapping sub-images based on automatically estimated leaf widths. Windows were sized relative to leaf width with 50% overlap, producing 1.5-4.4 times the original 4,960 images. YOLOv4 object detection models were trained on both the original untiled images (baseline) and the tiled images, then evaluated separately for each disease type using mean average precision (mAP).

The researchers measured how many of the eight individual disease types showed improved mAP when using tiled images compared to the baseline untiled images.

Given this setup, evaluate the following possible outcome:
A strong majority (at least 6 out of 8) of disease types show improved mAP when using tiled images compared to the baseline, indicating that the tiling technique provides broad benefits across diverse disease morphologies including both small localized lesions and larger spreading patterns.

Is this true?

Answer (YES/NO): YES